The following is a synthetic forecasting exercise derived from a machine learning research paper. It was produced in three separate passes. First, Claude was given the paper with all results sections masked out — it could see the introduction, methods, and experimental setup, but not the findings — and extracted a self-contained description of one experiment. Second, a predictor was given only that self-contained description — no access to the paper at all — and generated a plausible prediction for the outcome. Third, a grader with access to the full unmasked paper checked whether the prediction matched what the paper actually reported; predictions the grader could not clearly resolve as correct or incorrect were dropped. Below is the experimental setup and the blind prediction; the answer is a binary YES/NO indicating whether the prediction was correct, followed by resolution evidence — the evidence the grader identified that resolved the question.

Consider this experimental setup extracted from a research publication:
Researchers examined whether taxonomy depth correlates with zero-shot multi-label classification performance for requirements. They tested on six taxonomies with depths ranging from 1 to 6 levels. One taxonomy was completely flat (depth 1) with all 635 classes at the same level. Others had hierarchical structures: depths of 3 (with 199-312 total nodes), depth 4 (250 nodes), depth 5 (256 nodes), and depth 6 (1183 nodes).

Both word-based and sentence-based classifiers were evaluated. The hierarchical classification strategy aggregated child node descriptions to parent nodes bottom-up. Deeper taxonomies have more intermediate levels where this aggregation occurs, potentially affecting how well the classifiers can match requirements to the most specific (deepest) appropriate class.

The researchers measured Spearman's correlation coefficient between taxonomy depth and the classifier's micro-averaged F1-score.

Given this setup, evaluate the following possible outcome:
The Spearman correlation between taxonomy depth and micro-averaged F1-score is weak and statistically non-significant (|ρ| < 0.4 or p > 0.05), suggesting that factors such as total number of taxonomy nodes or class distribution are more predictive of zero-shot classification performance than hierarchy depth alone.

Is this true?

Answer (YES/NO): YES